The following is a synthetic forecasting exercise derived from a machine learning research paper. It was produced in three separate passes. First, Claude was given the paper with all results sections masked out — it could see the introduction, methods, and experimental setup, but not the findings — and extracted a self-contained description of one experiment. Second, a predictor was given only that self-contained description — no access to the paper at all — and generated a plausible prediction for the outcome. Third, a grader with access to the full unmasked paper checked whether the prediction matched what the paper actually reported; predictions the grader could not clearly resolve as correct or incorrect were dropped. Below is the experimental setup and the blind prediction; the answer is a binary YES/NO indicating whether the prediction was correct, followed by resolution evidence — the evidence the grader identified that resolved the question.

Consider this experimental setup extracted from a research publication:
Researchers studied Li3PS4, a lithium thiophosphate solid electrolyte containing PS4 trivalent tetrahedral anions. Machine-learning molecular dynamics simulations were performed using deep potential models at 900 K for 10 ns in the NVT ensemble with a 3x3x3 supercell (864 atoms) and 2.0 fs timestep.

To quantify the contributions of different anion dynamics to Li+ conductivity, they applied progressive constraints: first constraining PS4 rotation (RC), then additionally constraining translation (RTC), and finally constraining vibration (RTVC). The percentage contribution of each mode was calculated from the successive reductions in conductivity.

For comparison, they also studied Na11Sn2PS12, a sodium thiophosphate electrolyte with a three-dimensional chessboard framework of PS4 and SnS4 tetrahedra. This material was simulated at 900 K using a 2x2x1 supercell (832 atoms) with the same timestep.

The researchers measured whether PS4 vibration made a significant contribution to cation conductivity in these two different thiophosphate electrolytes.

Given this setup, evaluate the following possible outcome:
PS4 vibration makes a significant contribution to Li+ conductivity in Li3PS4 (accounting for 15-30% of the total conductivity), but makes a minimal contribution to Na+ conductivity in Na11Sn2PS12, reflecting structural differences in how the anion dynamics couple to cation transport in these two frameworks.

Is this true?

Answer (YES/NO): NO